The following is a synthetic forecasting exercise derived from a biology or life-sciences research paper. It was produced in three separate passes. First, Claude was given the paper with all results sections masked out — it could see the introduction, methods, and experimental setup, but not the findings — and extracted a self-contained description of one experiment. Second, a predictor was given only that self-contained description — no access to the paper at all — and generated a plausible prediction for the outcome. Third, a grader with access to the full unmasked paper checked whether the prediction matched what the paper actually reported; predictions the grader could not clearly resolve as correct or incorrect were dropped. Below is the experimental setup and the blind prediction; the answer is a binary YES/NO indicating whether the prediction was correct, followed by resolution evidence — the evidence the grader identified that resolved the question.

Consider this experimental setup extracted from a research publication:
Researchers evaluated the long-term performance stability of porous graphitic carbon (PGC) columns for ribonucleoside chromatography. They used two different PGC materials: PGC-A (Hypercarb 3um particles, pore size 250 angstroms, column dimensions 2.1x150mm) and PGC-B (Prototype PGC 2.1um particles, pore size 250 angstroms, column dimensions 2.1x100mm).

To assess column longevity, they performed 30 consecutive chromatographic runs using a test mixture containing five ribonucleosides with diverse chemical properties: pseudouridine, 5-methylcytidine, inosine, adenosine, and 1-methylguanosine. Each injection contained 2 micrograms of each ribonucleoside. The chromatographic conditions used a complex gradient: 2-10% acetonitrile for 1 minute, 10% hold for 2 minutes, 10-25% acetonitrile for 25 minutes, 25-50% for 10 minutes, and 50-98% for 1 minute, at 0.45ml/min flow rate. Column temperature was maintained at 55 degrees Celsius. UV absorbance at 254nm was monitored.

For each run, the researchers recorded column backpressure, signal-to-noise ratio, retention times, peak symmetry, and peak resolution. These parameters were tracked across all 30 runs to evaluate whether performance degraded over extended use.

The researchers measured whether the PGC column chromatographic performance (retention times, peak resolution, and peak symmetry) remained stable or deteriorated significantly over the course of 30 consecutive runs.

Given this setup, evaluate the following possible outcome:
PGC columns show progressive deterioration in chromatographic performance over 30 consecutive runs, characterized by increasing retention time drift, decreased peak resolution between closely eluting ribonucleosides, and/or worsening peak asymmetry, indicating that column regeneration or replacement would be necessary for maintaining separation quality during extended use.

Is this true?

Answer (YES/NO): NO